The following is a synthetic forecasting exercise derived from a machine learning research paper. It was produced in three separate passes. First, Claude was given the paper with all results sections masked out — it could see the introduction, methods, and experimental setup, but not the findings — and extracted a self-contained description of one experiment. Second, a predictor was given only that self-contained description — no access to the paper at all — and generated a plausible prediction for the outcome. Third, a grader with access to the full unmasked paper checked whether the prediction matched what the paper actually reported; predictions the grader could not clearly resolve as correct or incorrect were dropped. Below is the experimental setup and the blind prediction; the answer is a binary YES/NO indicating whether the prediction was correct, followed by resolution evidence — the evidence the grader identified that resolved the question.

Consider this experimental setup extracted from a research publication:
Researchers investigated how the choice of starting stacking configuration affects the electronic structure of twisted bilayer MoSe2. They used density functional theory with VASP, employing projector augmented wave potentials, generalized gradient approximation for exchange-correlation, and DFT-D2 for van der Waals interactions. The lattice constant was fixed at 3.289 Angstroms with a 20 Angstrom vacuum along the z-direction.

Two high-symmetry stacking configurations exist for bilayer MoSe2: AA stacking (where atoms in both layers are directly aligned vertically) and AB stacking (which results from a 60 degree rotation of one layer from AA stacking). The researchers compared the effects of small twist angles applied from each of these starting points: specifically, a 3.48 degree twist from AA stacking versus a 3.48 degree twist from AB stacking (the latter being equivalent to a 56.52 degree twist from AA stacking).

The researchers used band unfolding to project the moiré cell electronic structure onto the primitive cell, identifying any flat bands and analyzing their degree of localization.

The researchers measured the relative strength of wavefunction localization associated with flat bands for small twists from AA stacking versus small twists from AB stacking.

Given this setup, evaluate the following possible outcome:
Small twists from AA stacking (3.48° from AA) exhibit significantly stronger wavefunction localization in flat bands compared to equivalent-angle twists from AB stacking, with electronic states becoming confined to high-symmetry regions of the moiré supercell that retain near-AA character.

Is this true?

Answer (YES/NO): NO